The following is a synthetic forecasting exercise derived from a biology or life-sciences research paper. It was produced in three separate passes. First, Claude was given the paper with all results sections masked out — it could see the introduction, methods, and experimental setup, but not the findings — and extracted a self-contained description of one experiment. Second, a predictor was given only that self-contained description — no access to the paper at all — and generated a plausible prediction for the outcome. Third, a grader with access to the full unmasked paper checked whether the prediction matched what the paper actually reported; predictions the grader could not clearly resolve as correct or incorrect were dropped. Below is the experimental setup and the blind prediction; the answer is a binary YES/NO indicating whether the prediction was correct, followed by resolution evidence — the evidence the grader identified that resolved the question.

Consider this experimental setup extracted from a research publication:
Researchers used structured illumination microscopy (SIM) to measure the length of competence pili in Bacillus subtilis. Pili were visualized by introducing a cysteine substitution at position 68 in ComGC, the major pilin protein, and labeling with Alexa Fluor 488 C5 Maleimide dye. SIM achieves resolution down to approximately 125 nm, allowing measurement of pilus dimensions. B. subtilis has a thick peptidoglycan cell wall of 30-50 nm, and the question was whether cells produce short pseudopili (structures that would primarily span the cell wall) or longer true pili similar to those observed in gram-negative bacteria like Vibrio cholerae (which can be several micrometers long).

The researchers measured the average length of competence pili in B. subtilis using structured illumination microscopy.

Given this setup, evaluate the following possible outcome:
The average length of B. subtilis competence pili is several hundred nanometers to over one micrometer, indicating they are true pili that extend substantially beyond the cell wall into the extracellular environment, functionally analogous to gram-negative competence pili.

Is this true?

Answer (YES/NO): NO